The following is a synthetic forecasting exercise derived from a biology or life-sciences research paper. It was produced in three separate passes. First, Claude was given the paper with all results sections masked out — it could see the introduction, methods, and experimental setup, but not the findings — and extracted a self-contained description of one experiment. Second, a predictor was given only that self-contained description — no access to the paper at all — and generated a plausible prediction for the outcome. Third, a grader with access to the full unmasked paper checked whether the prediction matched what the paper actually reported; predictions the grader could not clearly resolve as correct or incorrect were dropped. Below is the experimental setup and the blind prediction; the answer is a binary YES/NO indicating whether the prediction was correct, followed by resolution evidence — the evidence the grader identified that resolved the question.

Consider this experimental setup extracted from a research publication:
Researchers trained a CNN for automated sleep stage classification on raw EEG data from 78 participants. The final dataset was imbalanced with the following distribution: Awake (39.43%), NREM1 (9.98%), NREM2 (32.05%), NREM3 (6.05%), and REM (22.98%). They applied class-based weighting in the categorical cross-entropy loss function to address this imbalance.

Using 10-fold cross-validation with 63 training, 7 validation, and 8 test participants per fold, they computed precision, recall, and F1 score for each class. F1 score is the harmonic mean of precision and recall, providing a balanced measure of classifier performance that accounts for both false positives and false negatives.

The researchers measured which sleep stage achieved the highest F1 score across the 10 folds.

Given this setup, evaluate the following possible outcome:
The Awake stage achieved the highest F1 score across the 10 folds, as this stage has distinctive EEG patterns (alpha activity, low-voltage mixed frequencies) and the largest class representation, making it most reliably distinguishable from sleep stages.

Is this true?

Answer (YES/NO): NO